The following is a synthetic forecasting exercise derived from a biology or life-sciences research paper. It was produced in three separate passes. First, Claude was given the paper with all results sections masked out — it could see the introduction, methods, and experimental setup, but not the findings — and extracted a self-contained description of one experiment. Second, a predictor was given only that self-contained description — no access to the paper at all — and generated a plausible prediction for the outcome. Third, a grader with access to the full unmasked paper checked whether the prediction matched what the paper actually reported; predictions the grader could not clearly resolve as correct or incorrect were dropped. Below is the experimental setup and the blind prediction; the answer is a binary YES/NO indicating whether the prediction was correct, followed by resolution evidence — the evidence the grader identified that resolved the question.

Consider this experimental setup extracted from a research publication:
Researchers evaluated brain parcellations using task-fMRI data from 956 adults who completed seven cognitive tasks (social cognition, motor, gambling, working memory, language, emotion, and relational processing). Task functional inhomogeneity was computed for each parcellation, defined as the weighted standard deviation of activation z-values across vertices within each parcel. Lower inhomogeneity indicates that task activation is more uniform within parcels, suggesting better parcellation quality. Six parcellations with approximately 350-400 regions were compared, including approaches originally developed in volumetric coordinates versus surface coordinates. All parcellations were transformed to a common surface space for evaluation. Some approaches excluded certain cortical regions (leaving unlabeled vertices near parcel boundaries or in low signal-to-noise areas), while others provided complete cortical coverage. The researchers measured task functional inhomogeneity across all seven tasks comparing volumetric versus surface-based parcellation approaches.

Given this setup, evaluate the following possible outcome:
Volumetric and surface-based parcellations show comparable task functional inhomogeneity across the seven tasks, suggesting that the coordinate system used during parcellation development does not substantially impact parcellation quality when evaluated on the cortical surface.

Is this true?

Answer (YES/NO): NO